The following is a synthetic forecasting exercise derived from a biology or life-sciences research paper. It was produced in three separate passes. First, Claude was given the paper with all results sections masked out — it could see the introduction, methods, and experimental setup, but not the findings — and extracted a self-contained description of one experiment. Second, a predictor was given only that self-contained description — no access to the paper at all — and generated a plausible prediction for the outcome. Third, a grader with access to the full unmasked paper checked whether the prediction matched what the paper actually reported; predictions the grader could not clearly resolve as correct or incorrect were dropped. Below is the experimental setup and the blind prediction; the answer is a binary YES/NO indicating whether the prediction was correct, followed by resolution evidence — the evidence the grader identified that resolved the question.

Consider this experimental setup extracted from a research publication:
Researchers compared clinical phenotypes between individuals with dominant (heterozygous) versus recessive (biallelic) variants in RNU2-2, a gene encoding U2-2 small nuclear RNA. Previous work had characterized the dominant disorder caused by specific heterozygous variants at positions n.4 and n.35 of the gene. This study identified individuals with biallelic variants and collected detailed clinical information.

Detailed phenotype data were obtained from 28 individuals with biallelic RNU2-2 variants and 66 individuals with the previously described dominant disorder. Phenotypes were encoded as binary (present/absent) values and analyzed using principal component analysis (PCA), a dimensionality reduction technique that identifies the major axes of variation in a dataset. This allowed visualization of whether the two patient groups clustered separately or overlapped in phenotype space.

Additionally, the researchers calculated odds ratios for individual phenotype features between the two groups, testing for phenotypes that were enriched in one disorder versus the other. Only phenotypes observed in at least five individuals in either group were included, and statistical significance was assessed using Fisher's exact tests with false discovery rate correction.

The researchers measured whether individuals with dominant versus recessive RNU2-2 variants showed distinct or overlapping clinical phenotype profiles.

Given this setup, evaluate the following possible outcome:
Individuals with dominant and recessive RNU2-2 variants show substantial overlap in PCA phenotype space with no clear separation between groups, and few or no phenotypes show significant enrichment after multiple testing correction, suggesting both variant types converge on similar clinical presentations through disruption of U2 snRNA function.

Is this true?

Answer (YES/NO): NO